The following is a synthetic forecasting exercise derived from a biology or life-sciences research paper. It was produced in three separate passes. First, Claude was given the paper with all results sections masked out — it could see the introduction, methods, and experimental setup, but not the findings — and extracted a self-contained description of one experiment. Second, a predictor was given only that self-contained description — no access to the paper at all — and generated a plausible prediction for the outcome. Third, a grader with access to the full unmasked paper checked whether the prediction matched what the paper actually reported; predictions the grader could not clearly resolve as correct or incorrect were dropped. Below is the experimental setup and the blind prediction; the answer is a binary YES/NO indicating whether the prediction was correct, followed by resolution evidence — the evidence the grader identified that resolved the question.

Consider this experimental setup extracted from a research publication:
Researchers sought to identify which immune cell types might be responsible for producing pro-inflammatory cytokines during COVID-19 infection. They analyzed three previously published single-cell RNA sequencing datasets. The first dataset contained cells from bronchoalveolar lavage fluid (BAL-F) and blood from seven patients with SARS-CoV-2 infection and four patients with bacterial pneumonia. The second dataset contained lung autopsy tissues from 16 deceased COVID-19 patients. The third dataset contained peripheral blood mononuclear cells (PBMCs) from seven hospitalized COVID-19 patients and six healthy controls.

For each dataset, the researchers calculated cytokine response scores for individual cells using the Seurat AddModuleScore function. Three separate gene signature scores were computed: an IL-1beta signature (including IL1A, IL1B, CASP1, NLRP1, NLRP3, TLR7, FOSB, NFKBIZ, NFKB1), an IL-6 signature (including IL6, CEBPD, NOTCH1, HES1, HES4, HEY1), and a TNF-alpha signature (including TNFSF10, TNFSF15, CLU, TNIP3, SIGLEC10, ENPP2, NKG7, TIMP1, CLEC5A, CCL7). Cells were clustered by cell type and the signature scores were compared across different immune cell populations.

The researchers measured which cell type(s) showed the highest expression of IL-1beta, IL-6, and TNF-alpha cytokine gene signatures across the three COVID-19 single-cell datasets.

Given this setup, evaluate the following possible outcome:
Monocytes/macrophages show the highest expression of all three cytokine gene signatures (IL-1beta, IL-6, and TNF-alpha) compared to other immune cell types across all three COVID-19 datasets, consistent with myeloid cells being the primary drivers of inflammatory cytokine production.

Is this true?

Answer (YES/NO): NO